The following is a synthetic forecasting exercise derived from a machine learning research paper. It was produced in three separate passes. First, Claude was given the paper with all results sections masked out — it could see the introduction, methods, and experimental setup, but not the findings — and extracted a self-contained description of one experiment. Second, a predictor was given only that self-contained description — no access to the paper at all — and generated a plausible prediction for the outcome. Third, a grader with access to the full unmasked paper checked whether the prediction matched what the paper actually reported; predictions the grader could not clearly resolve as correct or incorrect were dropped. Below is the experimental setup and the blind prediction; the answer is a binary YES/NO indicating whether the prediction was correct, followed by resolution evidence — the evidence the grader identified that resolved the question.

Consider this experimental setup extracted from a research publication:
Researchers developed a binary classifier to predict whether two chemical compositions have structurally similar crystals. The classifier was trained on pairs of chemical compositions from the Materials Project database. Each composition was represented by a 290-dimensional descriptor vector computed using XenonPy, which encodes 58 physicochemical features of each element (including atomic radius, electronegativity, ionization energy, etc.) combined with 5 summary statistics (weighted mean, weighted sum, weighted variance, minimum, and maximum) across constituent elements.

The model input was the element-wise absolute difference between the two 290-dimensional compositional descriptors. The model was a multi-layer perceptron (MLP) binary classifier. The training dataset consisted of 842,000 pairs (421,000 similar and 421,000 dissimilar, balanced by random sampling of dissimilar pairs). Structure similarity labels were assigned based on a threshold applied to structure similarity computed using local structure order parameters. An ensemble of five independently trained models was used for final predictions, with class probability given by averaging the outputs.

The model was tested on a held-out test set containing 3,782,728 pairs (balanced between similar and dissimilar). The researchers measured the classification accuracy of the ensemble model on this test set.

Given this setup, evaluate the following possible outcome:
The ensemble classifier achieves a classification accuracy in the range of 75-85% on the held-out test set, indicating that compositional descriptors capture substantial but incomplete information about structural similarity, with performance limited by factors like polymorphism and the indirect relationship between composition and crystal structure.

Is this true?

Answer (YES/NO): NO